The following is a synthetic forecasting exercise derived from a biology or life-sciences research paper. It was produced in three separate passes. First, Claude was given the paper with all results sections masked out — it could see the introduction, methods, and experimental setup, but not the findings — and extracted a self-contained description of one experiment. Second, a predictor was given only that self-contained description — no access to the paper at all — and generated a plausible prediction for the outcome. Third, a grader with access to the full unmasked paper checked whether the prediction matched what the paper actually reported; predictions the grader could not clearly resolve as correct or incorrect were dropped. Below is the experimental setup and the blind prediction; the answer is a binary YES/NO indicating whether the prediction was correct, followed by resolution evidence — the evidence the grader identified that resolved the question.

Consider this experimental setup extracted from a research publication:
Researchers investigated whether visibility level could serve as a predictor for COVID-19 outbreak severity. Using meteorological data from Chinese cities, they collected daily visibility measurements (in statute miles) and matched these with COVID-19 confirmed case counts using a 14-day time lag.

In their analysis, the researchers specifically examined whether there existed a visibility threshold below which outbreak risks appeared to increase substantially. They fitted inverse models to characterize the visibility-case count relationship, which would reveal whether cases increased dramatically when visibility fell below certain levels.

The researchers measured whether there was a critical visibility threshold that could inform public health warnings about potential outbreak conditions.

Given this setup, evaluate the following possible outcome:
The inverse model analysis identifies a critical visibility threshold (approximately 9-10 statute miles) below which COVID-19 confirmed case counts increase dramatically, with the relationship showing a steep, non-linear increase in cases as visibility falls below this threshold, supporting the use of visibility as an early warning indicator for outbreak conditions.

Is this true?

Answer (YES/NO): NO